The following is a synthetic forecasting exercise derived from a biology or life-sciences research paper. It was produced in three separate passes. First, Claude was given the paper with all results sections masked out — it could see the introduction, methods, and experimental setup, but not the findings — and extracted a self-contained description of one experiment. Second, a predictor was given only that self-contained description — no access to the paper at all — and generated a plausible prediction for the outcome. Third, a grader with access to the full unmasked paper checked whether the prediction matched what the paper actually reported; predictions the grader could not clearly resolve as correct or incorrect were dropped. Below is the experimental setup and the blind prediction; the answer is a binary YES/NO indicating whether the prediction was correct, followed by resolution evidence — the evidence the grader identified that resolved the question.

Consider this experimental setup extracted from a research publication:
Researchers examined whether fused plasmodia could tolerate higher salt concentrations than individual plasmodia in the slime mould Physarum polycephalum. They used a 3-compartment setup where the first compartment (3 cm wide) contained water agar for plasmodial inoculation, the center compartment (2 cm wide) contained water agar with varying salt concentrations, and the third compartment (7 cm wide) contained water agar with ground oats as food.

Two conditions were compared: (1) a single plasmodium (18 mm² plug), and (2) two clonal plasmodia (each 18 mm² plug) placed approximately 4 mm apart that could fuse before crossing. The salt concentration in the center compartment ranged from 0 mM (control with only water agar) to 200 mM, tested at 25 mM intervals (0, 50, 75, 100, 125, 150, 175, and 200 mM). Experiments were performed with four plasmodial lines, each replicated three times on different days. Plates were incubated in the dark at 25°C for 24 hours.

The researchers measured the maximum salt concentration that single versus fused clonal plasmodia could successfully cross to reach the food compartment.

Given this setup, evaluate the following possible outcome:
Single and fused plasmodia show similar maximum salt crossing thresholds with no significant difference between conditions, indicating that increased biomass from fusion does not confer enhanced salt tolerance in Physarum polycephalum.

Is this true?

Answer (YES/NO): NO